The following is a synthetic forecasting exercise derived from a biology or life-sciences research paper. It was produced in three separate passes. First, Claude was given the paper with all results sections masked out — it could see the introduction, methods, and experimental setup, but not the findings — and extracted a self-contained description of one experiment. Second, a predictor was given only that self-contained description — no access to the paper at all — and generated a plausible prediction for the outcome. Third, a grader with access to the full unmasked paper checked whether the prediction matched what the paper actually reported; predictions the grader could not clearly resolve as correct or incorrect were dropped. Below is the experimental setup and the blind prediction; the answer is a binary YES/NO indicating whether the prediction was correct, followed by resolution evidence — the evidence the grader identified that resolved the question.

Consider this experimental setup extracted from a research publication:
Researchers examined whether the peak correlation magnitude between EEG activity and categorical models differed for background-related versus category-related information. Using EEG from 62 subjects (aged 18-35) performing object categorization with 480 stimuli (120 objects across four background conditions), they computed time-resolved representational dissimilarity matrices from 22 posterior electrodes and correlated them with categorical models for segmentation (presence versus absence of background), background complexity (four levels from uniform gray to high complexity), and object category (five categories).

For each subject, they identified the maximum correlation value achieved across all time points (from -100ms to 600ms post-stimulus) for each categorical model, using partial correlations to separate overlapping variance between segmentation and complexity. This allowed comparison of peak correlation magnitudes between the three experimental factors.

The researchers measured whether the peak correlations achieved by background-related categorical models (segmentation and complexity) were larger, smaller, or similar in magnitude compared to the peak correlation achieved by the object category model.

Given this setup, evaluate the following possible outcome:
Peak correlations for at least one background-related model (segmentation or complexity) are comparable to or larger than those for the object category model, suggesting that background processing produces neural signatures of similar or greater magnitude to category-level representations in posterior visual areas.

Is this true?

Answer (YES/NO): YES